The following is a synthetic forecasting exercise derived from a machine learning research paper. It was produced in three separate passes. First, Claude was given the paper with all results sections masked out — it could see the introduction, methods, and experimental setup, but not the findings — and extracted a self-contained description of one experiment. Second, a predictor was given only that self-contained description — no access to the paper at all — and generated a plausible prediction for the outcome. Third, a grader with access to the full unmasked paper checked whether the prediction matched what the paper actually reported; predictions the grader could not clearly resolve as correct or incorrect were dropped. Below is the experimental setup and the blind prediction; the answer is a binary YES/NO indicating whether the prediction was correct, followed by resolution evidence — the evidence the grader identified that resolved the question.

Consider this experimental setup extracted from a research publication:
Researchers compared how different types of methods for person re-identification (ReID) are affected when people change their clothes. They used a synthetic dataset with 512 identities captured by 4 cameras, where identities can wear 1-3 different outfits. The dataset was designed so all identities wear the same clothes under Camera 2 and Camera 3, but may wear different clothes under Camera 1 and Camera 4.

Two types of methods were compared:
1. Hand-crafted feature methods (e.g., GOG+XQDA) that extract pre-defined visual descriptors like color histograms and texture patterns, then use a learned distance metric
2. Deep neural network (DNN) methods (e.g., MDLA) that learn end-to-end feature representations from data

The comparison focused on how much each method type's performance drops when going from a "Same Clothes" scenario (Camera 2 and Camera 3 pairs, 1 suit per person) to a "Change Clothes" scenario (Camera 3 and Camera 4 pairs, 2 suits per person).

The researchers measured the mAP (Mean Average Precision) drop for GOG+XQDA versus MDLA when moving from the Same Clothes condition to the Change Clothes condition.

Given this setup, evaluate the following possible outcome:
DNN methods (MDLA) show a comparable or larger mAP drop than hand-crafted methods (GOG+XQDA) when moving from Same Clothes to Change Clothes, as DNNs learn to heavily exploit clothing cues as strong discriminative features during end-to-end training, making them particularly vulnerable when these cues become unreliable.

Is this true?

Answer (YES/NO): NO